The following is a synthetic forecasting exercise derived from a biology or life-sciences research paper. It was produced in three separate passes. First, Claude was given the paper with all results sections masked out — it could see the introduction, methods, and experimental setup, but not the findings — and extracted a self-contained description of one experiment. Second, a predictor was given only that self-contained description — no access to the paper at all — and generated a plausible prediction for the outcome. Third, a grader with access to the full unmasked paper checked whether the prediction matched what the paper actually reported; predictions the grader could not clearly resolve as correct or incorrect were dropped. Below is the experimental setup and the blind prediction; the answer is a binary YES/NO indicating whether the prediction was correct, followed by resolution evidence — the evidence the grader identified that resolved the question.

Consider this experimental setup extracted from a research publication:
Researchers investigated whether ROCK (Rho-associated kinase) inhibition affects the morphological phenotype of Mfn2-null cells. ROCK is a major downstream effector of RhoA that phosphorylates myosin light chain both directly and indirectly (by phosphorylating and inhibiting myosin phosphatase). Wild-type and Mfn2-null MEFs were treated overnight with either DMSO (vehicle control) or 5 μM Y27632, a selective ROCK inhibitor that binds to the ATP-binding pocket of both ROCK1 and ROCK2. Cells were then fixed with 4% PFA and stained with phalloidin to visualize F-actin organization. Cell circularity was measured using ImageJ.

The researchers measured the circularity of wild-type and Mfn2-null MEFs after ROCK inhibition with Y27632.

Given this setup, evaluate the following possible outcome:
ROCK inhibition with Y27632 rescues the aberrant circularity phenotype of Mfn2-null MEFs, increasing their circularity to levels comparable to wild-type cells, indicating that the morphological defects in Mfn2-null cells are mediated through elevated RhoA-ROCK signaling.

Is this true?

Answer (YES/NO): NO